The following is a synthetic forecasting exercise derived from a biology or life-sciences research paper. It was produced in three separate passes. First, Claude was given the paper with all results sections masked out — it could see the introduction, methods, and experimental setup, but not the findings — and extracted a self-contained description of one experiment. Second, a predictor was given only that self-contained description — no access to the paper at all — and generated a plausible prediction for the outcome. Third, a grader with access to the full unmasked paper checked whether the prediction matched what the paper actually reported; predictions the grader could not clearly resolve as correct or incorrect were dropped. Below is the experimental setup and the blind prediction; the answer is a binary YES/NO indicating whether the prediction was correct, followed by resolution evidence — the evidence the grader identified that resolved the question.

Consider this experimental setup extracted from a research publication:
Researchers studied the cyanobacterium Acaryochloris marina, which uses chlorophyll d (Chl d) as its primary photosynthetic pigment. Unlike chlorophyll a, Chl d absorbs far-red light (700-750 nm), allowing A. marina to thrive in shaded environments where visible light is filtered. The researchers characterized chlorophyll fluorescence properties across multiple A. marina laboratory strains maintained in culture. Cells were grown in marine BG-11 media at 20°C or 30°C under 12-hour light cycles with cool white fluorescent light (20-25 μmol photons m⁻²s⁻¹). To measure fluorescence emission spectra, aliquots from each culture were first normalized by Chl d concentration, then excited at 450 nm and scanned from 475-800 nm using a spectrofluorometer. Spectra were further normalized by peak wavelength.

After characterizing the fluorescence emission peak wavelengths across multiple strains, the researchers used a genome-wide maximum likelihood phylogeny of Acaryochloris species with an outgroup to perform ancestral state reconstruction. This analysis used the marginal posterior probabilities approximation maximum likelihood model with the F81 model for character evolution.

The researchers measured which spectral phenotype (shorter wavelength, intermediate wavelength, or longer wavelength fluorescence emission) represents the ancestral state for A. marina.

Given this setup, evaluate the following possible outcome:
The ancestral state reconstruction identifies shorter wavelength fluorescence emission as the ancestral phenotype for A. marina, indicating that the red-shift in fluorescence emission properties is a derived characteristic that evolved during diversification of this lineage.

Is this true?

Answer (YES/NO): NO